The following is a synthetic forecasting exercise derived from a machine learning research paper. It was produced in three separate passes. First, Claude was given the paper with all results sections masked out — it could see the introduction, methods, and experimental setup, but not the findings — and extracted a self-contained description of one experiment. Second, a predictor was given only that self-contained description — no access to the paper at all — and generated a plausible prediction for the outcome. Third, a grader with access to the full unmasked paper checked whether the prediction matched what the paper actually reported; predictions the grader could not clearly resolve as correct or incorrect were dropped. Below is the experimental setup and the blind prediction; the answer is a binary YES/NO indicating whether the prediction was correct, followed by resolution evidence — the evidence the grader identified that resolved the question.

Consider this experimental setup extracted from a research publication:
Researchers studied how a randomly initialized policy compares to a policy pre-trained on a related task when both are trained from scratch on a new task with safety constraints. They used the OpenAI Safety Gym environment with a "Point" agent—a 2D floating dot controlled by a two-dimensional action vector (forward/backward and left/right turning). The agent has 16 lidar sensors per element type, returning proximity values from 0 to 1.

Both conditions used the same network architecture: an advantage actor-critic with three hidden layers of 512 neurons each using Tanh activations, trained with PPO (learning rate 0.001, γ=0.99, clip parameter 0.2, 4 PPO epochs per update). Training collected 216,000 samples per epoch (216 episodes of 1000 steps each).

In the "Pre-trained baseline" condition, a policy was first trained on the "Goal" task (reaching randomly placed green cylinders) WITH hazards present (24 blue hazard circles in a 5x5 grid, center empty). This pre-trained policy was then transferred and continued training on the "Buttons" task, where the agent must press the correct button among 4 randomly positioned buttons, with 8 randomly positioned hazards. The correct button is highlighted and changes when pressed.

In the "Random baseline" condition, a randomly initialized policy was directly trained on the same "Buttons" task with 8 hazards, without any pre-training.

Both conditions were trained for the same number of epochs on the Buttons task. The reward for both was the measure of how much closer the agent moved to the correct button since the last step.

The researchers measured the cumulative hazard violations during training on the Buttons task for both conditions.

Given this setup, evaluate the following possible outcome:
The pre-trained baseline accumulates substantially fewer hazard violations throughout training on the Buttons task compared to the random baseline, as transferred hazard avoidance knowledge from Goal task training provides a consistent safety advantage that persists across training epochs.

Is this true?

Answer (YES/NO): YES